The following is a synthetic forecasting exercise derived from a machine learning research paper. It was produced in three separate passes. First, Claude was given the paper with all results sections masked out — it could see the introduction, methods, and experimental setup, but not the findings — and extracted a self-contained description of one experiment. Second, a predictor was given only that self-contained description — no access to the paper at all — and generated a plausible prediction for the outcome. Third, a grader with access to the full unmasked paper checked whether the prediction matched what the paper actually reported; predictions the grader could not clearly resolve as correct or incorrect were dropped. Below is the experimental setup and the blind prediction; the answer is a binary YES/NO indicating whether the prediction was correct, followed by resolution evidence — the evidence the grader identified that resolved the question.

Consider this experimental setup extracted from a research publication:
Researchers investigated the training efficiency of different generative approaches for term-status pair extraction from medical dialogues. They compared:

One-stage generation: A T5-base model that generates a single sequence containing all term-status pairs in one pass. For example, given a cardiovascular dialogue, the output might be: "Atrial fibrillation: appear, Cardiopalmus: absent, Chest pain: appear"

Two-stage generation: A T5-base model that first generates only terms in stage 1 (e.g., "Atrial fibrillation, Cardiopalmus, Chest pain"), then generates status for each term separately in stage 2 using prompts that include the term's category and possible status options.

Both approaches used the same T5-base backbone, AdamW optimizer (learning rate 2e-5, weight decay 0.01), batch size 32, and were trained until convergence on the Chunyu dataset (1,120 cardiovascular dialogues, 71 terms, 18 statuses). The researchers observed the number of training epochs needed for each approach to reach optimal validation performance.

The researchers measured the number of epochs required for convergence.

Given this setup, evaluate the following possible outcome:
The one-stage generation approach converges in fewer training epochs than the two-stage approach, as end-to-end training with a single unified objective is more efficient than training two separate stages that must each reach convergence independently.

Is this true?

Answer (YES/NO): NO